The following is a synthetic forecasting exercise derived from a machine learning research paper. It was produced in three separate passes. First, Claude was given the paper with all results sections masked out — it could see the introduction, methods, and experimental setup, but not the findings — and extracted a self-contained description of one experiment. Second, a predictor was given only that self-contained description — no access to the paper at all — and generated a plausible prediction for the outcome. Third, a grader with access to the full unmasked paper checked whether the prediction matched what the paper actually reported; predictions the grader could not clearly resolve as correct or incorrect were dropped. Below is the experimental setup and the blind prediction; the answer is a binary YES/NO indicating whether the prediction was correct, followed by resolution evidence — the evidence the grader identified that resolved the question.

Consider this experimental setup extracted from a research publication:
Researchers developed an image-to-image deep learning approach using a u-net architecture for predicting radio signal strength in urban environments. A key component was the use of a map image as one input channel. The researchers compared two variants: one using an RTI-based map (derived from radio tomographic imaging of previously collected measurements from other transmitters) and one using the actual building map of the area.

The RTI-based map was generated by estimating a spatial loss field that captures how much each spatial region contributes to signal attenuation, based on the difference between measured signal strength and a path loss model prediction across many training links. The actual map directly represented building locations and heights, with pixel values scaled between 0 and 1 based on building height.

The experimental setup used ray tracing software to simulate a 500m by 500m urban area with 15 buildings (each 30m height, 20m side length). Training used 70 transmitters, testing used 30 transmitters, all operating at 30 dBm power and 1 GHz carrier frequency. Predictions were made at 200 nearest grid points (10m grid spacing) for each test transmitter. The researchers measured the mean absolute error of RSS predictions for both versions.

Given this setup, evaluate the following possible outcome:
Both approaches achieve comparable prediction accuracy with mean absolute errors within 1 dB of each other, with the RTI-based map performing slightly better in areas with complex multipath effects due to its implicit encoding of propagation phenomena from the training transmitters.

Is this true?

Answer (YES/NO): NO